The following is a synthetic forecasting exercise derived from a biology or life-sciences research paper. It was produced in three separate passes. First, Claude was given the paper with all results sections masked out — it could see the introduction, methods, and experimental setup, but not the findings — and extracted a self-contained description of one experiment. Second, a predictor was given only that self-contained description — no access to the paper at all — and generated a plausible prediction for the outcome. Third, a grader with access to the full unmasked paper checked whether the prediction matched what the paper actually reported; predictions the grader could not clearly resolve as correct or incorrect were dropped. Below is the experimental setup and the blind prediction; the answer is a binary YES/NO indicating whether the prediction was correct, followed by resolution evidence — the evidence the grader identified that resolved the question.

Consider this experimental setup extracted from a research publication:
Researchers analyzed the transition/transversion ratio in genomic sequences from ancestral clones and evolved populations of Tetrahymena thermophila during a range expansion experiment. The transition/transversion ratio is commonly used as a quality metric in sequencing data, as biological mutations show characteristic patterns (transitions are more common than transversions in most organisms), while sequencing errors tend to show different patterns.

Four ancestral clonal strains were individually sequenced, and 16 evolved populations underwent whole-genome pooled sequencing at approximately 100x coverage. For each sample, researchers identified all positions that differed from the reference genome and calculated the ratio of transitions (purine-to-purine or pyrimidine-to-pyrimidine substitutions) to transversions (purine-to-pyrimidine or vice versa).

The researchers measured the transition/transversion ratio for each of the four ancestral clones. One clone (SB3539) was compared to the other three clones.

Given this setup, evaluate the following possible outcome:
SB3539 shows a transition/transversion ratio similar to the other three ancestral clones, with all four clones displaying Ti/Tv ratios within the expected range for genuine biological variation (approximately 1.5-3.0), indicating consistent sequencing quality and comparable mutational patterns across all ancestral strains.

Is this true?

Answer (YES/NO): NO